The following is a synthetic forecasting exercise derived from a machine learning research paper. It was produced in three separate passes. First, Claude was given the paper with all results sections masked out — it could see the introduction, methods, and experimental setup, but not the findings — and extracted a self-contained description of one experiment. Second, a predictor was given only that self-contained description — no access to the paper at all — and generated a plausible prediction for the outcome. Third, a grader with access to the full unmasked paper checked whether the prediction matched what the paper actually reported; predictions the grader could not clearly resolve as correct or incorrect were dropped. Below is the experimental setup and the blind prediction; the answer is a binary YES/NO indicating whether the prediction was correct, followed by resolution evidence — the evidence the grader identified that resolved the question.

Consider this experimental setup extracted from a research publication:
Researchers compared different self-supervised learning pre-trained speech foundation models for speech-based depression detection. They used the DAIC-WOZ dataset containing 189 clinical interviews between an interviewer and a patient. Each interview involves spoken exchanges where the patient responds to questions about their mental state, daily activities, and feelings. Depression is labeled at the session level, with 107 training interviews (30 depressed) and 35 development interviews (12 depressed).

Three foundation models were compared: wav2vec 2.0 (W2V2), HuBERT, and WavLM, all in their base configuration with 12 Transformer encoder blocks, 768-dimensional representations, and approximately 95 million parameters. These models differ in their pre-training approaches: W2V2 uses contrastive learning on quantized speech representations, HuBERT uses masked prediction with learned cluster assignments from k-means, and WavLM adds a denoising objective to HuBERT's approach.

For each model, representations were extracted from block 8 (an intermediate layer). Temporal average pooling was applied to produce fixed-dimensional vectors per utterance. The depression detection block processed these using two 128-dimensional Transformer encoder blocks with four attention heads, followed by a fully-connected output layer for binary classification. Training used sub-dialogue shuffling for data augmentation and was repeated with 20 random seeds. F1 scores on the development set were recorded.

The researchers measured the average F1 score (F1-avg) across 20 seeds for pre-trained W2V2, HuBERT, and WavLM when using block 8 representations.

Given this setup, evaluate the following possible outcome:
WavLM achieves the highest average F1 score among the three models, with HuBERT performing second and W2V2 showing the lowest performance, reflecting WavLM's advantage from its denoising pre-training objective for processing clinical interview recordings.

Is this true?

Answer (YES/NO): YES